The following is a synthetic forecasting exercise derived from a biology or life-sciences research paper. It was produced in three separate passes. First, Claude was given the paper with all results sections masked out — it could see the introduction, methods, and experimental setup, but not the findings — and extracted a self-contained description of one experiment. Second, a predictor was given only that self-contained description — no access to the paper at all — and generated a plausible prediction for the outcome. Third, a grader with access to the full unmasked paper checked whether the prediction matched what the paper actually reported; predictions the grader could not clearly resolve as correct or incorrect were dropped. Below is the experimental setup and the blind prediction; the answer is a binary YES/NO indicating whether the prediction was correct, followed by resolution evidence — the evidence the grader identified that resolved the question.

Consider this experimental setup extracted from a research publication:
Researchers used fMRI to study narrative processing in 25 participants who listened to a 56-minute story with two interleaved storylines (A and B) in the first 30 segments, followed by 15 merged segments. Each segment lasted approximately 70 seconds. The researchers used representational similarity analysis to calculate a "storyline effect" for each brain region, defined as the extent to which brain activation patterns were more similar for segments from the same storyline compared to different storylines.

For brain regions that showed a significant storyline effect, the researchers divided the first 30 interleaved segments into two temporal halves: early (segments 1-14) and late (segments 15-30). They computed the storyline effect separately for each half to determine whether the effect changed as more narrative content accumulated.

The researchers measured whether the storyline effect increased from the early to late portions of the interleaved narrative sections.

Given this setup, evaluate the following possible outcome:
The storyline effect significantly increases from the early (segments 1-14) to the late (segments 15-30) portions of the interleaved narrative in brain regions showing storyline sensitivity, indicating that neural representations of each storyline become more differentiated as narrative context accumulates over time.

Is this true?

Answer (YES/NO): YES